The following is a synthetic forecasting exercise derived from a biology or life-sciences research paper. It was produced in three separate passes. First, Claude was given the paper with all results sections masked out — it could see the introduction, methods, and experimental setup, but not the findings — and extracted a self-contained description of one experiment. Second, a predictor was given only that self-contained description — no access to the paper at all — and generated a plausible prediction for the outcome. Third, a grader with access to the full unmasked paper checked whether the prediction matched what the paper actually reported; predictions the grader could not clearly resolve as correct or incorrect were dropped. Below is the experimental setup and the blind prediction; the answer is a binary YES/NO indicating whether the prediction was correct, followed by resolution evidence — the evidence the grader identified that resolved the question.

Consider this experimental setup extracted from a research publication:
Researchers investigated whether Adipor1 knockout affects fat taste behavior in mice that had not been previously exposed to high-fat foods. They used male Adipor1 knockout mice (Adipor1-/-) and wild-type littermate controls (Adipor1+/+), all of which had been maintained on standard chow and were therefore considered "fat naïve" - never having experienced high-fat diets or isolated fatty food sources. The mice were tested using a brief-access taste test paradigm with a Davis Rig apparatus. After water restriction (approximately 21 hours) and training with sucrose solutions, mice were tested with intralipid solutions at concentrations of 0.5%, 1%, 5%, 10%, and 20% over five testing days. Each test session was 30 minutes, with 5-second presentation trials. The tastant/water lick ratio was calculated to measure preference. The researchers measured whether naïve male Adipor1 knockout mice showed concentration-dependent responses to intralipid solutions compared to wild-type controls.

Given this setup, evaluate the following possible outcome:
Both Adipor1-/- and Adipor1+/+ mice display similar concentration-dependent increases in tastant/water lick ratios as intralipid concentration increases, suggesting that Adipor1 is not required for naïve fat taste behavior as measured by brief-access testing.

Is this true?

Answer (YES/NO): NO